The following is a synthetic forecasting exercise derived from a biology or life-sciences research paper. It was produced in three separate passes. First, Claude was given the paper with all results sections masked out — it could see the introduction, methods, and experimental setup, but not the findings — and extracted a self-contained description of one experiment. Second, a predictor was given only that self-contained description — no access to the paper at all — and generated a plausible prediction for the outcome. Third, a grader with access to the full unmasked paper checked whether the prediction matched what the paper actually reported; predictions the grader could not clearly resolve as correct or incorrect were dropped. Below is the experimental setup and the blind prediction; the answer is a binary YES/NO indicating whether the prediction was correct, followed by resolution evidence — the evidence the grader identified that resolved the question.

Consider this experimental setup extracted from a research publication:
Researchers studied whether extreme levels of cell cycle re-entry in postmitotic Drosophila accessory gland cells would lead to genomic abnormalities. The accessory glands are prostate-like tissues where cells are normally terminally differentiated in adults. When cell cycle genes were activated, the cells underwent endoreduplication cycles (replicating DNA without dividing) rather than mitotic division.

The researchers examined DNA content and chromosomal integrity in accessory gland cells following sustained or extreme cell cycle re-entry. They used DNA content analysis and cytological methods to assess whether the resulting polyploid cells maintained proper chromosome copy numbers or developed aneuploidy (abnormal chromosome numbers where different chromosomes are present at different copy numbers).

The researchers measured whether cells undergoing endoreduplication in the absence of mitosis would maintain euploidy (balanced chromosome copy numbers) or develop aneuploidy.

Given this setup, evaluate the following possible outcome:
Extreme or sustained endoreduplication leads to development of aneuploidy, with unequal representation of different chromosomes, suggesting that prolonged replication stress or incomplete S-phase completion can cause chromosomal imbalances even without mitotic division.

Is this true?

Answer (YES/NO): YES